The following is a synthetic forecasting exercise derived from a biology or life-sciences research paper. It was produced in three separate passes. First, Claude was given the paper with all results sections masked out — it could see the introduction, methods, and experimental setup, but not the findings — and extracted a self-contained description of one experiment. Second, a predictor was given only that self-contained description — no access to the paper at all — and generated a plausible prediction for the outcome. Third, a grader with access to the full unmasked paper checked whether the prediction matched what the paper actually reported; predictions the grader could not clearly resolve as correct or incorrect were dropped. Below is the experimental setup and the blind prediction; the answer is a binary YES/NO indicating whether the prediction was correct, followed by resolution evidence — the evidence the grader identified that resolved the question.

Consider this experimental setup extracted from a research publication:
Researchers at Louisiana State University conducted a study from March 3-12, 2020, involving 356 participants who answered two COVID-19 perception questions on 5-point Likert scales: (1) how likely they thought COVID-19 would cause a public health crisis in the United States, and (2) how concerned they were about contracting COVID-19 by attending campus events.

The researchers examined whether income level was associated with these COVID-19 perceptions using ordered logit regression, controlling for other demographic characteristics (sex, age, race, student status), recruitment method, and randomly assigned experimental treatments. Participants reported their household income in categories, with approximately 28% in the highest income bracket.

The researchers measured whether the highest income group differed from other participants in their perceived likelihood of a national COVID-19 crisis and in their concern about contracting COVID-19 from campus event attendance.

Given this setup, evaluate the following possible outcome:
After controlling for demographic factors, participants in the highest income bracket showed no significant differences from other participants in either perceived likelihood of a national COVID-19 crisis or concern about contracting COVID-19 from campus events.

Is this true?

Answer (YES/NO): NO